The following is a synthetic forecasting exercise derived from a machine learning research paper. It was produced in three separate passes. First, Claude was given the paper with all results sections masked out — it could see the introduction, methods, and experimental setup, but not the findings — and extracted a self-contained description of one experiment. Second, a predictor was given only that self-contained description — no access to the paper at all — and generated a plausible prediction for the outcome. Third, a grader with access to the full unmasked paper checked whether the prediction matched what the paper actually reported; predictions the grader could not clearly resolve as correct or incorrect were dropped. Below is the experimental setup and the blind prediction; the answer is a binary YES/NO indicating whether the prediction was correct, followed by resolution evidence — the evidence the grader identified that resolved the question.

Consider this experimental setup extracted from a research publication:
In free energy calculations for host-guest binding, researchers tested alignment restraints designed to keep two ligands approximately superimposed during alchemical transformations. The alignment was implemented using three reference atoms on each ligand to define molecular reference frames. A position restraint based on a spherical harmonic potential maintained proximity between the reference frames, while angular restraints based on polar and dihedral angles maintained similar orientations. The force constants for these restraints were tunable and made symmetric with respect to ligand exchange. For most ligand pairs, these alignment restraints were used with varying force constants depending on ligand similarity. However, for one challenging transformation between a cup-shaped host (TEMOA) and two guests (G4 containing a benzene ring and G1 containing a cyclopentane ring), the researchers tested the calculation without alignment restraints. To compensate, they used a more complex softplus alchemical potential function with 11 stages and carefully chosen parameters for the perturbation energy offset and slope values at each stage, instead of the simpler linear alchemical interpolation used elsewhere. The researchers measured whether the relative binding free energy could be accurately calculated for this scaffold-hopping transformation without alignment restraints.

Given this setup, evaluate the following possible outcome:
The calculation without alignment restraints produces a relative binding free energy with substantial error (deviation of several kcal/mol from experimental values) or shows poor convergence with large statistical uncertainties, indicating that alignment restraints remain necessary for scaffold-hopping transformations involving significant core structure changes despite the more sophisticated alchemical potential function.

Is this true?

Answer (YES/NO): NO